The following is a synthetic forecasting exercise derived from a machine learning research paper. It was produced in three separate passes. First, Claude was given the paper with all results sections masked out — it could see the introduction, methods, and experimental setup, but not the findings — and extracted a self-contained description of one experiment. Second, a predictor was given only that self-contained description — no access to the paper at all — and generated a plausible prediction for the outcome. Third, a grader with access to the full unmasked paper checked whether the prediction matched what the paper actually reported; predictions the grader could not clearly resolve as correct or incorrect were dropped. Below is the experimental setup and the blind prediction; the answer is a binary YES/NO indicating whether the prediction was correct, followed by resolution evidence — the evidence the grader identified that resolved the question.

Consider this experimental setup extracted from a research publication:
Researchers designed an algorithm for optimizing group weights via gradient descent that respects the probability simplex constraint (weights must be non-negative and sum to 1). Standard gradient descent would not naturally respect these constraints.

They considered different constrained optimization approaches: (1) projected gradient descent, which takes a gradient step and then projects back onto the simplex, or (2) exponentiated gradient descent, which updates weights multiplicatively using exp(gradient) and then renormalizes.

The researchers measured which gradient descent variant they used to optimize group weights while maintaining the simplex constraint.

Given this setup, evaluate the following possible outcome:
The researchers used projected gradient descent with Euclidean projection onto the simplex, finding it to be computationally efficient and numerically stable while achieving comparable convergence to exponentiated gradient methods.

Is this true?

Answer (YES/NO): NO